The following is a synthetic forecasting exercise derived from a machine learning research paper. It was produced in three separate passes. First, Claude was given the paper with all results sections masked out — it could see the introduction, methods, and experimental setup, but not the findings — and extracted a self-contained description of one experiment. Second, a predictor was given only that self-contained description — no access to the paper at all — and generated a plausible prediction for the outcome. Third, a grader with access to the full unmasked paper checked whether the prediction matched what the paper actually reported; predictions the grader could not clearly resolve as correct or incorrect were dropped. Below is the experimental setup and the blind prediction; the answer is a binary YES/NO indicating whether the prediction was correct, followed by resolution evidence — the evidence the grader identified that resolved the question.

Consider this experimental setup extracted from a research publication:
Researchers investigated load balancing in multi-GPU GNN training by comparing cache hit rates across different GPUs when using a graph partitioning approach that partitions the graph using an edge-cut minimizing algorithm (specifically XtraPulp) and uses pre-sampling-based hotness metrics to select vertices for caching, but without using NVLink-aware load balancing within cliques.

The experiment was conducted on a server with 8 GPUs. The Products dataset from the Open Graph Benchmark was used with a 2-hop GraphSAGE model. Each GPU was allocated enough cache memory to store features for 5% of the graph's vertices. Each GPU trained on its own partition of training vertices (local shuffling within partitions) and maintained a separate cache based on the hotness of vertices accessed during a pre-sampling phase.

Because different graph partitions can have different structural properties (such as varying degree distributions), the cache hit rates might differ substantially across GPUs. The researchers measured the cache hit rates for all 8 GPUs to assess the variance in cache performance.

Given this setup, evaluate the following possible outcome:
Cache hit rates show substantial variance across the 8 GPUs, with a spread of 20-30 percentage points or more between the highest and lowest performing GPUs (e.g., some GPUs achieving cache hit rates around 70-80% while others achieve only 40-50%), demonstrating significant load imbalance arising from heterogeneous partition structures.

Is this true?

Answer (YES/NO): NO